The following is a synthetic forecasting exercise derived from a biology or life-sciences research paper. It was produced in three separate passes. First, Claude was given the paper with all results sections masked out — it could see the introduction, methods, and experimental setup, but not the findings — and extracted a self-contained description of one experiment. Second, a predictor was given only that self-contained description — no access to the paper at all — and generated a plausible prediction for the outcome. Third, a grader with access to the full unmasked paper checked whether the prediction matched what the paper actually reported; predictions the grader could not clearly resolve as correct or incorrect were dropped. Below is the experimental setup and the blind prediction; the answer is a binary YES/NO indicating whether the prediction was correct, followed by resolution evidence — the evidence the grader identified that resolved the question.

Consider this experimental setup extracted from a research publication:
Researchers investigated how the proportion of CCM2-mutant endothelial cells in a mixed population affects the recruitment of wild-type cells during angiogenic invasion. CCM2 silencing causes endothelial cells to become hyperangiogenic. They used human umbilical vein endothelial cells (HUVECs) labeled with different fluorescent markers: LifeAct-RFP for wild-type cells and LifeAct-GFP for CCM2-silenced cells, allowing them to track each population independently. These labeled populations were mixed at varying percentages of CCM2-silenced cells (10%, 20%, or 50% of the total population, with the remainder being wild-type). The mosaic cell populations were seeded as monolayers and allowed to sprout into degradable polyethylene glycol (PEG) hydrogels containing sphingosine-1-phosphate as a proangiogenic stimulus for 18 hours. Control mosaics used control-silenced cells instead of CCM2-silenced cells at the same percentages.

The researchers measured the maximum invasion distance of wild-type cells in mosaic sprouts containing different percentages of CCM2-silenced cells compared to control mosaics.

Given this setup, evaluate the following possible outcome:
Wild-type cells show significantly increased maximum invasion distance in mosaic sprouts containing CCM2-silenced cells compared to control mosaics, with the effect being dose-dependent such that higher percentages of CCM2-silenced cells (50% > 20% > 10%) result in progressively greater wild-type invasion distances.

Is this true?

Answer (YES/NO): NO